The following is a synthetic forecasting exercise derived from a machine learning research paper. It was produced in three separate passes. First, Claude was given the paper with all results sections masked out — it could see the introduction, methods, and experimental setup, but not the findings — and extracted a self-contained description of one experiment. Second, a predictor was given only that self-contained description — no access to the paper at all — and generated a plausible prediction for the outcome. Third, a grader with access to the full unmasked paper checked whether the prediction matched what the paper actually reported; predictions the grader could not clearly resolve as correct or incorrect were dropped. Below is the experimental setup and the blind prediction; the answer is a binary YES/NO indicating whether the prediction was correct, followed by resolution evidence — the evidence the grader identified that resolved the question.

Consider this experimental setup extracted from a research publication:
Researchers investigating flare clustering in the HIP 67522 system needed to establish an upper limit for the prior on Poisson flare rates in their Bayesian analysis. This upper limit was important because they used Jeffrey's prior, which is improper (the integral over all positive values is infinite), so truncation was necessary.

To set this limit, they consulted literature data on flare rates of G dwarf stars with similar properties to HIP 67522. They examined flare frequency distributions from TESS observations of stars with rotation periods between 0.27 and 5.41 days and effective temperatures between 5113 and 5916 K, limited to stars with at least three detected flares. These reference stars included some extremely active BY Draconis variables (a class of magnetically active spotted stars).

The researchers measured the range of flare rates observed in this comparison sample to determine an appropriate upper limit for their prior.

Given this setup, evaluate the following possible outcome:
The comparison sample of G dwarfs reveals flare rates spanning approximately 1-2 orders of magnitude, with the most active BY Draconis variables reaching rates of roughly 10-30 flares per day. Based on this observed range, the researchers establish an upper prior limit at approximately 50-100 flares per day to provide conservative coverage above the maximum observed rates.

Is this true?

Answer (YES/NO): NO